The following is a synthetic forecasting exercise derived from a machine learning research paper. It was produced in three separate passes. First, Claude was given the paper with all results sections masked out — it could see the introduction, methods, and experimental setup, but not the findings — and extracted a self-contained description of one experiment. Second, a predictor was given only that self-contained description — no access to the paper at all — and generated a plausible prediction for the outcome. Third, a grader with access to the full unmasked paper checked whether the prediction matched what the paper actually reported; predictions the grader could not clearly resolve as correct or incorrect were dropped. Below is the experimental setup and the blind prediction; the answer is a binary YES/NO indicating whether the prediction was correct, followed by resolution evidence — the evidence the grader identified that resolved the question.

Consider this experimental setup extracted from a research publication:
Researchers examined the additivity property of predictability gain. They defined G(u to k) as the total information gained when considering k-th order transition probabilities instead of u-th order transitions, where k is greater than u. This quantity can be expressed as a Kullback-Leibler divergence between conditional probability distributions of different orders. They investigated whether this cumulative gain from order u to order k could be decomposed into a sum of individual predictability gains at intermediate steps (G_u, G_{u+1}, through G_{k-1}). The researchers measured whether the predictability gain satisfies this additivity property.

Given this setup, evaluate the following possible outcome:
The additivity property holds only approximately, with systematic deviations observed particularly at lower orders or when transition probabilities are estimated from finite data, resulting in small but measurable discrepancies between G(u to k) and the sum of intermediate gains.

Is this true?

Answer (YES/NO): NO